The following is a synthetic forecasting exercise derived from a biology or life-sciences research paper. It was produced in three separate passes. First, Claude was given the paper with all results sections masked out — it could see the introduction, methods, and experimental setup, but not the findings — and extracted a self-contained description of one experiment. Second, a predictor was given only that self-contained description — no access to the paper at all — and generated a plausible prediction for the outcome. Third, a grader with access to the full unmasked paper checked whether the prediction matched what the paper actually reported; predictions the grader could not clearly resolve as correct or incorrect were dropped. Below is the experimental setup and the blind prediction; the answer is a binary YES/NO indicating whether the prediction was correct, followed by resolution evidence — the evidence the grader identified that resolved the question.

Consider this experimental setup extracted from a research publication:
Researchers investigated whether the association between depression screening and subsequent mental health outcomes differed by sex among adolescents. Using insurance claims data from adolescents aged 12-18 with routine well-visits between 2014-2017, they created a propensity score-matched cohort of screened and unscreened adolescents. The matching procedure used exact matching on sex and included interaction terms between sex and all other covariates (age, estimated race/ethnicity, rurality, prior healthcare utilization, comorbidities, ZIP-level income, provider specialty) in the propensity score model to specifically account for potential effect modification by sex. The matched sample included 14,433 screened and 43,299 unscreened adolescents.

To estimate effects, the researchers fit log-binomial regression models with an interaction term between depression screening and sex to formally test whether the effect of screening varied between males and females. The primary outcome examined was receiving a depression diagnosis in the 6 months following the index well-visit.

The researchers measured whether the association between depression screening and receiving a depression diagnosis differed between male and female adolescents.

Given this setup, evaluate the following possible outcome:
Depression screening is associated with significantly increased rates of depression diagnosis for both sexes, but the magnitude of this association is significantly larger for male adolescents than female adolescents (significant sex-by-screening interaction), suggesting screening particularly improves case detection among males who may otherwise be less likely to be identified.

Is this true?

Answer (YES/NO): NO